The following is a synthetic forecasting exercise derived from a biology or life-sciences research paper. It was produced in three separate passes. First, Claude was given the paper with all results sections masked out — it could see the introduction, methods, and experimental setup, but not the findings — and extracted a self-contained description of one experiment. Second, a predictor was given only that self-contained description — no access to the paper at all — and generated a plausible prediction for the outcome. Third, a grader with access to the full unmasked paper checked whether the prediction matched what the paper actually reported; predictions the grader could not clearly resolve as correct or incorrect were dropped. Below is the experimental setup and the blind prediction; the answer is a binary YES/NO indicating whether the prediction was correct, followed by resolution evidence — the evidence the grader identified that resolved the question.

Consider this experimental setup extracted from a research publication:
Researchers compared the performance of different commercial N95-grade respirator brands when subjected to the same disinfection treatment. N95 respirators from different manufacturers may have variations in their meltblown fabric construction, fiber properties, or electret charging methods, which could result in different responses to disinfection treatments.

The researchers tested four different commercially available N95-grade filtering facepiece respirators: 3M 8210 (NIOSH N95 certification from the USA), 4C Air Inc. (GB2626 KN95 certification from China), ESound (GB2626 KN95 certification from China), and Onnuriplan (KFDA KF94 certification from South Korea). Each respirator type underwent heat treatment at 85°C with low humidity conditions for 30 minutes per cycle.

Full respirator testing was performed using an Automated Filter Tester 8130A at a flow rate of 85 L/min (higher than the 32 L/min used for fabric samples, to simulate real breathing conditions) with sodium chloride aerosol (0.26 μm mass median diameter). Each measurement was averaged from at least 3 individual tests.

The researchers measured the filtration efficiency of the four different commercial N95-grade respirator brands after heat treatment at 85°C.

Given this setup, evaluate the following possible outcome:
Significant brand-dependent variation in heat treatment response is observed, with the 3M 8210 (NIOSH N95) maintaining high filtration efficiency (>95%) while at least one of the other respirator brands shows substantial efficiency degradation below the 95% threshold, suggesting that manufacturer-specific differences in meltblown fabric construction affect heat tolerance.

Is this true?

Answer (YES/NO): NO